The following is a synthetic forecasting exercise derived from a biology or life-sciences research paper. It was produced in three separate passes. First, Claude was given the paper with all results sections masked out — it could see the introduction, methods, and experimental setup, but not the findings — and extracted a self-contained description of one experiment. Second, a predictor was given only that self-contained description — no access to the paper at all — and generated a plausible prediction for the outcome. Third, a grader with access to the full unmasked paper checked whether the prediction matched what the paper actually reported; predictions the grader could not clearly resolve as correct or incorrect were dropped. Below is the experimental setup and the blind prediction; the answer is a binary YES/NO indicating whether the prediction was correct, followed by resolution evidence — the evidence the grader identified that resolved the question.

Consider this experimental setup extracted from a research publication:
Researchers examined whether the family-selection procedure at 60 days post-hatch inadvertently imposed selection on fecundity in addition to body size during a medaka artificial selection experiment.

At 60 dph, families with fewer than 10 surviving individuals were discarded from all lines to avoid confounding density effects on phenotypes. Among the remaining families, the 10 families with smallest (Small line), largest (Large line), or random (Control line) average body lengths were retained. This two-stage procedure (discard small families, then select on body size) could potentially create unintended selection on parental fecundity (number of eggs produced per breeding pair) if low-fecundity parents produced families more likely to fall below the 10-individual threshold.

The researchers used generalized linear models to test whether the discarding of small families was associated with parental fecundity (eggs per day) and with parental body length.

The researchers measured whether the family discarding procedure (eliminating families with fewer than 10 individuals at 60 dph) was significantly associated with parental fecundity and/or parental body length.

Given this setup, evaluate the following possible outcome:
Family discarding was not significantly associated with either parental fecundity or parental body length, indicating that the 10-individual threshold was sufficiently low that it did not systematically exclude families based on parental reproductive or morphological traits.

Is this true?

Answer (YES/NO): NO